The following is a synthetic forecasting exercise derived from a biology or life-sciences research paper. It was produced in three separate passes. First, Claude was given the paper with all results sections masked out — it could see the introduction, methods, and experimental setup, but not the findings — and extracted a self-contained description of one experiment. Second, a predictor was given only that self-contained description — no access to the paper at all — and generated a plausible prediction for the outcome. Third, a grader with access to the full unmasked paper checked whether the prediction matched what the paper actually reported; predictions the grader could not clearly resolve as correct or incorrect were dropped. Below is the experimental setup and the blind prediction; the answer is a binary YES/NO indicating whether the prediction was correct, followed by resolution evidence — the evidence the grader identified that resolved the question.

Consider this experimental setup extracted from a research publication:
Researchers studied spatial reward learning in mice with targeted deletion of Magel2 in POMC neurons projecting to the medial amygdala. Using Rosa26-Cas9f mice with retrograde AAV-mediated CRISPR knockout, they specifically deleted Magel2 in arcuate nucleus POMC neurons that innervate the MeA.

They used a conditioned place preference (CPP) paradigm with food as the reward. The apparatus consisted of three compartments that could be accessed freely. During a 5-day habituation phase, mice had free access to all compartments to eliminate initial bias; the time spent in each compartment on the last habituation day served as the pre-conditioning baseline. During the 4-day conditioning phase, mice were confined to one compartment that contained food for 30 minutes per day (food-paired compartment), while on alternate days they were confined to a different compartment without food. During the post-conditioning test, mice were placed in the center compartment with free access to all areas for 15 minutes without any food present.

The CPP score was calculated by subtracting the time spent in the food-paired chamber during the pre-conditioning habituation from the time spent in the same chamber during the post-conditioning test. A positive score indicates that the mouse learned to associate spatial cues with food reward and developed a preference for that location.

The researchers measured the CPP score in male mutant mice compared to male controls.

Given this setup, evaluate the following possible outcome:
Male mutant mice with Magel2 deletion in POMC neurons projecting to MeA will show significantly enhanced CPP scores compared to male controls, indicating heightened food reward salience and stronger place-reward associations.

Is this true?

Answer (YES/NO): NO